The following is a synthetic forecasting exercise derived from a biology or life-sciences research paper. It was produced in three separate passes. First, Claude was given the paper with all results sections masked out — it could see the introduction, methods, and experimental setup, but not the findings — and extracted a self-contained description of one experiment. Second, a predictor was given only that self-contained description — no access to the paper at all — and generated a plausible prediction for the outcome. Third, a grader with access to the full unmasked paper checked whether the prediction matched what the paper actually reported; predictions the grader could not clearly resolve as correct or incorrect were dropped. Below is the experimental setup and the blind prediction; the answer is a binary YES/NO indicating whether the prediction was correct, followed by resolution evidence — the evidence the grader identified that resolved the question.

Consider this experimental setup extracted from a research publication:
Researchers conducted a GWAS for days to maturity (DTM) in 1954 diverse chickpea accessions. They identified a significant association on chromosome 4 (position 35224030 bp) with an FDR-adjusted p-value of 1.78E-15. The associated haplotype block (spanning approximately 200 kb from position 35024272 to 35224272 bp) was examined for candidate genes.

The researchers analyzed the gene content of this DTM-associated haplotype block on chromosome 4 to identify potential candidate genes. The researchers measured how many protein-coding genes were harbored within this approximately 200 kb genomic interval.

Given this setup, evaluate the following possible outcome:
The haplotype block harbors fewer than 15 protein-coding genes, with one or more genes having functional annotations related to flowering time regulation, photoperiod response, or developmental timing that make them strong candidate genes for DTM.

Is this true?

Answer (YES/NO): YES